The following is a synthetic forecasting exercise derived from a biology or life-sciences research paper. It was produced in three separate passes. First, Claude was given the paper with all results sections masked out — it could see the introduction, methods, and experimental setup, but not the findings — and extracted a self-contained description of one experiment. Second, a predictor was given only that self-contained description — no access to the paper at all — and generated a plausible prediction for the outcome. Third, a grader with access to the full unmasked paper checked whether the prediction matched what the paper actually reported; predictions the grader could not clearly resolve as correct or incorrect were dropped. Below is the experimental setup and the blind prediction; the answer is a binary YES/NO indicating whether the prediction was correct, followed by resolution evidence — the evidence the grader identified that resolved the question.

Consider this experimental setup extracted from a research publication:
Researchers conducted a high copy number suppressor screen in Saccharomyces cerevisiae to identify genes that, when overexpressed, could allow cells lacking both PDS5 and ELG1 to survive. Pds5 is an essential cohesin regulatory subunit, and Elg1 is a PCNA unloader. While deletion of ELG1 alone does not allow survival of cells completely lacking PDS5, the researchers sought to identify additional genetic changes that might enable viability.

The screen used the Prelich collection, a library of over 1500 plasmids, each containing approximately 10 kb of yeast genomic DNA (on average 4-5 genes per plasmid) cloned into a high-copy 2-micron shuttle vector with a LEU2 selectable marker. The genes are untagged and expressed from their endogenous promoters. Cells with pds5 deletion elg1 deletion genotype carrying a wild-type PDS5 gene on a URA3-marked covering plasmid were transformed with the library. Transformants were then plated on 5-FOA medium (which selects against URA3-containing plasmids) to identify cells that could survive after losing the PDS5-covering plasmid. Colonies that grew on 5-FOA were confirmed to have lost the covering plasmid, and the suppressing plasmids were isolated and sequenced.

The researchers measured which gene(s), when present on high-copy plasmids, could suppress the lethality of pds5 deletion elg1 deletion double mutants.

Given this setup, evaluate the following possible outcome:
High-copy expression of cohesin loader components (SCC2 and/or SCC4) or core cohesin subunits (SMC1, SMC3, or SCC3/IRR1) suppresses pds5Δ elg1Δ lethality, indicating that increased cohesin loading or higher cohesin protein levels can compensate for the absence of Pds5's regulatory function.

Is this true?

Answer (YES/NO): NO